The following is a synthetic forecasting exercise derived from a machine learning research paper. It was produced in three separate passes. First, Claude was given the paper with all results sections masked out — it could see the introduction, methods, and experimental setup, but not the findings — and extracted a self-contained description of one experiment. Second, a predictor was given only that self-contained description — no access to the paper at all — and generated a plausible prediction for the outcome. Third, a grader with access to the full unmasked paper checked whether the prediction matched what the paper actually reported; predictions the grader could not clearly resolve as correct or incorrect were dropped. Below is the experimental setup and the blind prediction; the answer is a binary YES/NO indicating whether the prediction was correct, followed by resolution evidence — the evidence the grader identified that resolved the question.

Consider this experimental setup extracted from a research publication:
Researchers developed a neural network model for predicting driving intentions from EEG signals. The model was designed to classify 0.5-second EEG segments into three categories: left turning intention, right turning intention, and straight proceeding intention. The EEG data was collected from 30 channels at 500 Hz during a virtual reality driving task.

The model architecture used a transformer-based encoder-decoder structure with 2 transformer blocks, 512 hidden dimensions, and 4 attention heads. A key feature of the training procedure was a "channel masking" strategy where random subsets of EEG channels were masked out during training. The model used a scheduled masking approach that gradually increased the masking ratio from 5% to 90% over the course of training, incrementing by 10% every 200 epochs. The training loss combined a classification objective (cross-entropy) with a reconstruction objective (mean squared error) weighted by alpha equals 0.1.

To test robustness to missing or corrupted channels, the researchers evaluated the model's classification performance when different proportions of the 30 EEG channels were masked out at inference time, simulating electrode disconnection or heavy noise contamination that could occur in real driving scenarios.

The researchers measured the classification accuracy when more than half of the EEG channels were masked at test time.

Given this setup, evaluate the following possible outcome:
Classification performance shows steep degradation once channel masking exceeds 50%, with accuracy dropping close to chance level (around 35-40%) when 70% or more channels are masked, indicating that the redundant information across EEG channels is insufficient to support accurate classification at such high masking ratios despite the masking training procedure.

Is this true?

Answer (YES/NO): NO